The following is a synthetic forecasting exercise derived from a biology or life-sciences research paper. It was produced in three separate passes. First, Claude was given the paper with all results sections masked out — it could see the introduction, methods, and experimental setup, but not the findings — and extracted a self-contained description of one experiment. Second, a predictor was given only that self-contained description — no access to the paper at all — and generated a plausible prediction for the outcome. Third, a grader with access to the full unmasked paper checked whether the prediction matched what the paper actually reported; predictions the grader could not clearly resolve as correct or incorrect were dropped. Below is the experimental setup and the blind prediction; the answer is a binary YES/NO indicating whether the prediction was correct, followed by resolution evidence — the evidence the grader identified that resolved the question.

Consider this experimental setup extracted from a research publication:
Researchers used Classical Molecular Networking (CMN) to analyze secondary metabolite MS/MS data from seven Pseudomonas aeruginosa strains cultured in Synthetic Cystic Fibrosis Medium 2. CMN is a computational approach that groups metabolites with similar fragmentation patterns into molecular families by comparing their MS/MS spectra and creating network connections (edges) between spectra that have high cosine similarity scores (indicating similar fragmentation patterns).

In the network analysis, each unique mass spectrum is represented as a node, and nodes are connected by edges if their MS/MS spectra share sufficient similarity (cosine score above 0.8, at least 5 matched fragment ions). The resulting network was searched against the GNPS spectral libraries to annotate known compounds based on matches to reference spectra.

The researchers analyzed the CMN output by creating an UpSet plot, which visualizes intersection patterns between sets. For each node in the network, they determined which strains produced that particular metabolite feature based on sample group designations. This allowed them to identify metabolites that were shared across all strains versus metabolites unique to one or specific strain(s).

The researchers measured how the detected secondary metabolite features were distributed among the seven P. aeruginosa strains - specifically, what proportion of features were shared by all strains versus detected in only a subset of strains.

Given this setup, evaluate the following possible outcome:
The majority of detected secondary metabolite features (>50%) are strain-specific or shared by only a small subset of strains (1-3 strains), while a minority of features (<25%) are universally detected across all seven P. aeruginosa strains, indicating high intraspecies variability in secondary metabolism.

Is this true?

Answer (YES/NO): NO